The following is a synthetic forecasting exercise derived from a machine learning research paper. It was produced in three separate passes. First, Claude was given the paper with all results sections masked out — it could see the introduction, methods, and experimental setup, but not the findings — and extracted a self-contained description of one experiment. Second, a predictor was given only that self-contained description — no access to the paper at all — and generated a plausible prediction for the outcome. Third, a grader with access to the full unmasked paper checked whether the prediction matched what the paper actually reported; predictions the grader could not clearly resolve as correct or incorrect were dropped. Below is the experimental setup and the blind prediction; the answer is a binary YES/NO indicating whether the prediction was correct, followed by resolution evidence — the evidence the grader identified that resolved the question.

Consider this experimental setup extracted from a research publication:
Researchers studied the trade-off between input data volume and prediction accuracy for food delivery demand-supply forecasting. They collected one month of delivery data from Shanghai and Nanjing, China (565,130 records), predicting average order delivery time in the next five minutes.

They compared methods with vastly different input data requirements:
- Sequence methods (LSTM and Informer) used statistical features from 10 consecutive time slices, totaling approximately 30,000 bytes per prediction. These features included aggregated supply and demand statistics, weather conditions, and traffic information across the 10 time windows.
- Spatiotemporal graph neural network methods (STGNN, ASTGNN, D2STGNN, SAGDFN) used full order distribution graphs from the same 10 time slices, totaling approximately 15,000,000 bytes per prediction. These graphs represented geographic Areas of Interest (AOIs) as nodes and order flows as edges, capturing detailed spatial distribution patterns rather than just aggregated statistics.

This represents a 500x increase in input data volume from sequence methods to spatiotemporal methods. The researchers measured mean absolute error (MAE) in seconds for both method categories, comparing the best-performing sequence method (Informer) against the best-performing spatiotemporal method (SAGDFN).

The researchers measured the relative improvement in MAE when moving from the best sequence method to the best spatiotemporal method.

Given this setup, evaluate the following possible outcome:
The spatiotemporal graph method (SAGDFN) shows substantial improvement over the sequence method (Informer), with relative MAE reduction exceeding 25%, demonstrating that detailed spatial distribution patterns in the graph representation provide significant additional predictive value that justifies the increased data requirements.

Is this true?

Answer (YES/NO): NO